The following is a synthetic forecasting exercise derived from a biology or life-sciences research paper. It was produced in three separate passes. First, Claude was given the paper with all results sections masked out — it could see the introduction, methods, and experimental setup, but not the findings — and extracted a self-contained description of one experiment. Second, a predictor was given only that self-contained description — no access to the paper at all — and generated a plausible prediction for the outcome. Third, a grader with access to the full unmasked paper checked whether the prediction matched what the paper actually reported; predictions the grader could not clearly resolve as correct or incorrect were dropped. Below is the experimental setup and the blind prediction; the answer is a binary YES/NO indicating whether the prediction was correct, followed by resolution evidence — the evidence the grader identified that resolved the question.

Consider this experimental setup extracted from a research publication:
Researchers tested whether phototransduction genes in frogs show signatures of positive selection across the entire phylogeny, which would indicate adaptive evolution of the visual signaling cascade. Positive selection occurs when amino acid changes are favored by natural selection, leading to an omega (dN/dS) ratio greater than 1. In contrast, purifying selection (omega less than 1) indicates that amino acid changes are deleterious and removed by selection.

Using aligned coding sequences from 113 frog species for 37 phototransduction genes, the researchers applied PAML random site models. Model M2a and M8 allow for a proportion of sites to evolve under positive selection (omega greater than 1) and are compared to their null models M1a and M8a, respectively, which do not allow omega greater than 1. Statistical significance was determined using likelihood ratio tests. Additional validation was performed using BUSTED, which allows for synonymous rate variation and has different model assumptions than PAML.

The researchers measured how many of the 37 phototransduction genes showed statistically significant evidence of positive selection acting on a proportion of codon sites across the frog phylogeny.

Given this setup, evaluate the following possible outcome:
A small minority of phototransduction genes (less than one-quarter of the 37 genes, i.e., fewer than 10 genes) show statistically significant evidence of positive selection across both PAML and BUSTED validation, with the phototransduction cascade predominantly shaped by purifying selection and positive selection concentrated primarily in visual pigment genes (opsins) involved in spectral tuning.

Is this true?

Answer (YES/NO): NO